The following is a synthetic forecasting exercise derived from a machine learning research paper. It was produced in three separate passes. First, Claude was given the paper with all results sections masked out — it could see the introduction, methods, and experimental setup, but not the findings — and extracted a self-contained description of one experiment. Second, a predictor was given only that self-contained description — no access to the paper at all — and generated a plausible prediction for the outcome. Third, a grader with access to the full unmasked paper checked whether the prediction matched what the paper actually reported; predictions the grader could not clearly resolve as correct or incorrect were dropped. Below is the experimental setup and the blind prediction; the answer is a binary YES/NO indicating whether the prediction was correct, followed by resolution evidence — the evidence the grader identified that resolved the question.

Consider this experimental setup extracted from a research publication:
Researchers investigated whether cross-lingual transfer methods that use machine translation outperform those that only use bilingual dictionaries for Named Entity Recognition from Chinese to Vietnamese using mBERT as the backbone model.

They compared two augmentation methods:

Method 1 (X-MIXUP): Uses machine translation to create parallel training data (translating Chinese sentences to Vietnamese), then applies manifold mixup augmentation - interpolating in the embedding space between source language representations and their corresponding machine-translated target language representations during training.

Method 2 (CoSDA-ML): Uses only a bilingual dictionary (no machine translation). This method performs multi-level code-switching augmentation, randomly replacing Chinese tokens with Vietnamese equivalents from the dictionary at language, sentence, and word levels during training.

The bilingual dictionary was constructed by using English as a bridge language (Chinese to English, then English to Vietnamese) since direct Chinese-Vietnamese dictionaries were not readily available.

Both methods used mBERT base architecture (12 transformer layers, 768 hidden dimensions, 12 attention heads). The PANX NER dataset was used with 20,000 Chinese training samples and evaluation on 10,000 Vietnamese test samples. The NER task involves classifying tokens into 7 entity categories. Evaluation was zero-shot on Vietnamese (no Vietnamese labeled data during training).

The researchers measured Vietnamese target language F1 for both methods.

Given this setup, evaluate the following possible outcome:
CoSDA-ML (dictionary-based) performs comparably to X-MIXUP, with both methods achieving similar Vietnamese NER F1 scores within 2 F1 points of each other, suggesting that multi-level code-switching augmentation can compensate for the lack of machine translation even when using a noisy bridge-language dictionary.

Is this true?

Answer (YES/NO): NO